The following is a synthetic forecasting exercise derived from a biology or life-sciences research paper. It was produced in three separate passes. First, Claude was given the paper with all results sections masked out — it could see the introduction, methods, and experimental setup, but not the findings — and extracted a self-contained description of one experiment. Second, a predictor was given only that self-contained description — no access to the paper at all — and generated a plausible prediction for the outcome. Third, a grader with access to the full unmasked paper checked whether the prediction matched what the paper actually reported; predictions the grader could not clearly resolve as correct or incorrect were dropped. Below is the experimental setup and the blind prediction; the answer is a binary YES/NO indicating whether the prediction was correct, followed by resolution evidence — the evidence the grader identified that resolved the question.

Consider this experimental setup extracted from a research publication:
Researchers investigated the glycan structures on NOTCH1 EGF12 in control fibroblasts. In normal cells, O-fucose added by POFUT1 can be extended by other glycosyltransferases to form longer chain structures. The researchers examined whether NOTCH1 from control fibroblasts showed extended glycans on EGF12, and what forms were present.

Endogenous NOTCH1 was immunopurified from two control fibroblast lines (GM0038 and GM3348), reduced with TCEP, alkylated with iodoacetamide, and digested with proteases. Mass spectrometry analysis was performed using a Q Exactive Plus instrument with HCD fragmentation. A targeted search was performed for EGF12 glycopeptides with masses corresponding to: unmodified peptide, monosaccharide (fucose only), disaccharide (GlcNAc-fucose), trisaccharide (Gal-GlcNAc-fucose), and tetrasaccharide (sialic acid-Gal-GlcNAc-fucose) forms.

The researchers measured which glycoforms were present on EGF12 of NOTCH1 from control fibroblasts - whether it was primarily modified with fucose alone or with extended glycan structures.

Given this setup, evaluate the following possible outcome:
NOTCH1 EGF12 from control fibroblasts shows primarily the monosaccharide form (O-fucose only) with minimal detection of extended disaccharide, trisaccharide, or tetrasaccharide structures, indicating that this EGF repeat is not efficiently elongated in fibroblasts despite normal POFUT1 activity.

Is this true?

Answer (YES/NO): NO